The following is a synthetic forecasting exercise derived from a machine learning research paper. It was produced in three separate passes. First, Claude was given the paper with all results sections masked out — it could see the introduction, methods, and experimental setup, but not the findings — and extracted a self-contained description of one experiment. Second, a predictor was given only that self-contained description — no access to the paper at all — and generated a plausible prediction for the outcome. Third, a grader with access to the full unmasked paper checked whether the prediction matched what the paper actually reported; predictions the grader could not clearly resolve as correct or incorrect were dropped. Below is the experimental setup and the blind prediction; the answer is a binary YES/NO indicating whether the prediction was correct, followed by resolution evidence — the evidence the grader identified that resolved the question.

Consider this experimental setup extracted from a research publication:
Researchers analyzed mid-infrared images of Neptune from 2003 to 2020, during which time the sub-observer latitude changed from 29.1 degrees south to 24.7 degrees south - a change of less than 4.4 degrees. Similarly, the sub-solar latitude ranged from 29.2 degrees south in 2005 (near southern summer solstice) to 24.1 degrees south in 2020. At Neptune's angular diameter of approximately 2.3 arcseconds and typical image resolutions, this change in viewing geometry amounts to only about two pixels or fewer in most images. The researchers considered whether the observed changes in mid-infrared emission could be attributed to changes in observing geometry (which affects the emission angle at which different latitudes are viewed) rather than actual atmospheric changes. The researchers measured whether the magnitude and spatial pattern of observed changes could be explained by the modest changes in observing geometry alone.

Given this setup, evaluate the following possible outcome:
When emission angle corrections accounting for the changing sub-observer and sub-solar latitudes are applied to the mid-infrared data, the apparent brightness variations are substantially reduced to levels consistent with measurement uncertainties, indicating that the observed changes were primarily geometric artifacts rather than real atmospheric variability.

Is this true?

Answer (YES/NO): NO